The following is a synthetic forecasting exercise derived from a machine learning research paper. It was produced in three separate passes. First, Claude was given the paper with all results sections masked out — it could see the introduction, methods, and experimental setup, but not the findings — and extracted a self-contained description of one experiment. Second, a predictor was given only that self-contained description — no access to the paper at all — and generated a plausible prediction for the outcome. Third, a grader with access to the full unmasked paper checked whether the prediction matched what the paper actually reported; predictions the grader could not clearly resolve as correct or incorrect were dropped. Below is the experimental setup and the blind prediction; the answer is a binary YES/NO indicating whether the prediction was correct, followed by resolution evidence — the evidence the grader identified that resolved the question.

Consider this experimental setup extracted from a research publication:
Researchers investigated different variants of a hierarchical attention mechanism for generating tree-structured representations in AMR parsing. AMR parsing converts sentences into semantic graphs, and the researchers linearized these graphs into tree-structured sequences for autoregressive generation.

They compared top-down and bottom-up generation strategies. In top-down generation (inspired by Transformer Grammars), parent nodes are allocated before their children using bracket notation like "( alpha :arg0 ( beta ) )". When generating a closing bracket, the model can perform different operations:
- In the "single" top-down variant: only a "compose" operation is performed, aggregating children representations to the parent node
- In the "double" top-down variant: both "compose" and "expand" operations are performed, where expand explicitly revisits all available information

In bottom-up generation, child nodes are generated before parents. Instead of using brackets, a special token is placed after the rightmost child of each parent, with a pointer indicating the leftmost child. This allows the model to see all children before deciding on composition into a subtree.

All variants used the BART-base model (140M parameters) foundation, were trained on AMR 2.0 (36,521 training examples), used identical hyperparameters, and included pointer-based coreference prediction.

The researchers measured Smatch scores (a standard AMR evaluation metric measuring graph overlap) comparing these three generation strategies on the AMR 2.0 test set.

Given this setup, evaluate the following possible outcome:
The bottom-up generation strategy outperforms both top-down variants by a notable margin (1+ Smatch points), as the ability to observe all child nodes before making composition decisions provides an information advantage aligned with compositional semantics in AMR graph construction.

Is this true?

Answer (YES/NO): NO